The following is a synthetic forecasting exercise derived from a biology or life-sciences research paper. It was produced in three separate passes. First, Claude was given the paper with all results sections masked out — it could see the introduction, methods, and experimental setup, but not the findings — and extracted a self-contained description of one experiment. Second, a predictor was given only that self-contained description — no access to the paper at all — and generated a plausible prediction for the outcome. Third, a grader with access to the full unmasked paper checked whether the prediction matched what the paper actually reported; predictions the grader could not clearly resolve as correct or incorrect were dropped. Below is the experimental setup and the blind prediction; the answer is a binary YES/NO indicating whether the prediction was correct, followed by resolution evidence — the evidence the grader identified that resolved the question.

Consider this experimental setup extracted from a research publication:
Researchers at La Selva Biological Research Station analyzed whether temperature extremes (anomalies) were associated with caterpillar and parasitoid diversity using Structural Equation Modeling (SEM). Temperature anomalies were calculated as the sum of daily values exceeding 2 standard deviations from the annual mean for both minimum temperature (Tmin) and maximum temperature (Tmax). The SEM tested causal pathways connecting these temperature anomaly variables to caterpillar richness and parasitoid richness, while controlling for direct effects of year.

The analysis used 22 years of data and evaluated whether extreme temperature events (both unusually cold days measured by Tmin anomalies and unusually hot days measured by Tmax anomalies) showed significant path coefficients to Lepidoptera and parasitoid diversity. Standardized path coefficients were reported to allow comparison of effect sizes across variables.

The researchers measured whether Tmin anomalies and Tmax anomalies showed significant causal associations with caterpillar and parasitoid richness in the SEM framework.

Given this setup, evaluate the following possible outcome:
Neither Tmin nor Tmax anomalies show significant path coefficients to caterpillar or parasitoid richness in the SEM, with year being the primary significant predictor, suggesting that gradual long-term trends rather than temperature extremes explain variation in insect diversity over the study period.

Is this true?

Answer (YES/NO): NO